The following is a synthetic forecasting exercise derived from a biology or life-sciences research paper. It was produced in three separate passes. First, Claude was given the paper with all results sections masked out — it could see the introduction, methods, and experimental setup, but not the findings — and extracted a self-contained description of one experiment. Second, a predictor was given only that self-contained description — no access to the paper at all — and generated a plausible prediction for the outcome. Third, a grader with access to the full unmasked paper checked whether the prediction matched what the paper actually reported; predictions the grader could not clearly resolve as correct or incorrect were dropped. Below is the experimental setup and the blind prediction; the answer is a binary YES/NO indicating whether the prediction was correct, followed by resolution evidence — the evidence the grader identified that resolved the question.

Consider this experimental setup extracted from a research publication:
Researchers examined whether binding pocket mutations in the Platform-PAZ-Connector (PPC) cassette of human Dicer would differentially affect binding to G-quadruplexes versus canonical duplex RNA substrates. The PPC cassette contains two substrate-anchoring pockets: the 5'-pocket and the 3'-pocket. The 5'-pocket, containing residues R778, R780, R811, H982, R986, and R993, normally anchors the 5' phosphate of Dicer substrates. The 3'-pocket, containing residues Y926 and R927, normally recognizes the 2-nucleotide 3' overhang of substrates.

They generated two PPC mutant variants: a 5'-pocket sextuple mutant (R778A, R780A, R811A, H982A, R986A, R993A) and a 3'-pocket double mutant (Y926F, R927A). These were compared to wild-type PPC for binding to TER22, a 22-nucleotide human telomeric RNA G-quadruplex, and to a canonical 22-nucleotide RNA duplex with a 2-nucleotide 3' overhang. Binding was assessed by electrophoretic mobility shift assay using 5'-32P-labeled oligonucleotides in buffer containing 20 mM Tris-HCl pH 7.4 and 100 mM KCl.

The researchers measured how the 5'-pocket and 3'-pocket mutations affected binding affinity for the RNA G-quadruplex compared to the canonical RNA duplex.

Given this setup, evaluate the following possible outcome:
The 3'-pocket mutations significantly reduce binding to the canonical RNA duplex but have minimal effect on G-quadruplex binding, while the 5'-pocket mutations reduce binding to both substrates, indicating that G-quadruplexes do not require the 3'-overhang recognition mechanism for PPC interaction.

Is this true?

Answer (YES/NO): NO